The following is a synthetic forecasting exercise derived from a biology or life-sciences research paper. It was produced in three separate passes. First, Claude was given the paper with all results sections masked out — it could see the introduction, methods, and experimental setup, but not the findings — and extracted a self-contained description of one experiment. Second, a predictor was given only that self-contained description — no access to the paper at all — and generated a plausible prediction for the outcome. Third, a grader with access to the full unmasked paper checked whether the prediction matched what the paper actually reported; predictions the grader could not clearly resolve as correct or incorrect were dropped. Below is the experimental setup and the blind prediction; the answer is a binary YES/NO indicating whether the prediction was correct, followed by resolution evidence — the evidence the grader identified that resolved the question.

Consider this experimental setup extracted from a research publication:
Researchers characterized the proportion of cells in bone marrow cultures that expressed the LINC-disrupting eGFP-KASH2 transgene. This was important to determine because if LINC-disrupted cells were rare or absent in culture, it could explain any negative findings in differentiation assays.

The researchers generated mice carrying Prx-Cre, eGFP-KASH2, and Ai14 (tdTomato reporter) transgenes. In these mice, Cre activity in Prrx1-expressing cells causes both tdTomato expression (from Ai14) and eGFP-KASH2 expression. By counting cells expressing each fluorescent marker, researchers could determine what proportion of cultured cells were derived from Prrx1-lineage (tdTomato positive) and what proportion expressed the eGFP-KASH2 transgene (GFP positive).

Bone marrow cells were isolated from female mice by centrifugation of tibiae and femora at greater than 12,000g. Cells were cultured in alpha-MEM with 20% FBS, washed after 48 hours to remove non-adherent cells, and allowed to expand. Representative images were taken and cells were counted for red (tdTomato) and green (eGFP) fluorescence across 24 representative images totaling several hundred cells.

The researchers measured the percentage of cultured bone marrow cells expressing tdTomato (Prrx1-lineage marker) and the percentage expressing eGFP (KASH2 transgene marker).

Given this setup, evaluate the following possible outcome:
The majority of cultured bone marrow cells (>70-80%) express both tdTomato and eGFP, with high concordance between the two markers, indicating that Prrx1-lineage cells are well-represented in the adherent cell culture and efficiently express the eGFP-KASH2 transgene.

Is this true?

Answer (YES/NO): YES